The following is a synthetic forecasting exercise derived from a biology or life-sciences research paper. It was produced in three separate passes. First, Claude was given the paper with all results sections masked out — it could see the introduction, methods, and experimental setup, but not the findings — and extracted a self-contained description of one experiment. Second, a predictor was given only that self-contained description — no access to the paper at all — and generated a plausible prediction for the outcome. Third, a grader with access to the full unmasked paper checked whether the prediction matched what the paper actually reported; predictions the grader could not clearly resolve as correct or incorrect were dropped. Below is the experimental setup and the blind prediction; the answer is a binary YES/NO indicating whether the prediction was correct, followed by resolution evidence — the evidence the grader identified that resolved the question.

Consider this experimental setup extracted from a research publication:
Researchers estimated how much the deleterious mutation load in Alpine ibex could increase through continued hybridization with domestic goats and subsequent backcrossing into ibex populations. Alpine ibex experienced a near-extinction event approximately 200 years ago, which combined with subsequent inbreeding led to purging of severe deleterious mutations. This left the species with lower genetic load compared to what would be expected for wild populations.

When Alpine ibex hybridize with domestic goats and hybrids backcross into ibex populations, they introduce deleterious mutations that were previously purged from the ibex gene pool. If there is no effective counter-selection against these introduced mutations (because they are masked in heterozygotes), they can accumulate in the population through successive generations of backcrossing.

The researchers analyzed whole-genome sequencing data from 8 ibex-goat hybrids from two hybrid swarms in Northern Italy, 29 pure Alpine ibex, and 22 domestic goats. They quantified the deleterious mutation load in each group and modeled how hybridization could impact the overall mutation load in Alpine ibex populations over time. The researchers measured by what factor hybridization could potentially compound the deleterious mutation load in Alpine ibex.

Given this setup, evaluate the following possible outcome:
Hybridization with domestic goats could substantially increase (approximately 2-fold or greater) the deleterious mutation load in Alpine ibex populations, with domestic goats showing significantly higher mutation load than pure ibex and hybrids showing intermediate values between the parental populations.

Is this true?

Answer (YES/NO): NO